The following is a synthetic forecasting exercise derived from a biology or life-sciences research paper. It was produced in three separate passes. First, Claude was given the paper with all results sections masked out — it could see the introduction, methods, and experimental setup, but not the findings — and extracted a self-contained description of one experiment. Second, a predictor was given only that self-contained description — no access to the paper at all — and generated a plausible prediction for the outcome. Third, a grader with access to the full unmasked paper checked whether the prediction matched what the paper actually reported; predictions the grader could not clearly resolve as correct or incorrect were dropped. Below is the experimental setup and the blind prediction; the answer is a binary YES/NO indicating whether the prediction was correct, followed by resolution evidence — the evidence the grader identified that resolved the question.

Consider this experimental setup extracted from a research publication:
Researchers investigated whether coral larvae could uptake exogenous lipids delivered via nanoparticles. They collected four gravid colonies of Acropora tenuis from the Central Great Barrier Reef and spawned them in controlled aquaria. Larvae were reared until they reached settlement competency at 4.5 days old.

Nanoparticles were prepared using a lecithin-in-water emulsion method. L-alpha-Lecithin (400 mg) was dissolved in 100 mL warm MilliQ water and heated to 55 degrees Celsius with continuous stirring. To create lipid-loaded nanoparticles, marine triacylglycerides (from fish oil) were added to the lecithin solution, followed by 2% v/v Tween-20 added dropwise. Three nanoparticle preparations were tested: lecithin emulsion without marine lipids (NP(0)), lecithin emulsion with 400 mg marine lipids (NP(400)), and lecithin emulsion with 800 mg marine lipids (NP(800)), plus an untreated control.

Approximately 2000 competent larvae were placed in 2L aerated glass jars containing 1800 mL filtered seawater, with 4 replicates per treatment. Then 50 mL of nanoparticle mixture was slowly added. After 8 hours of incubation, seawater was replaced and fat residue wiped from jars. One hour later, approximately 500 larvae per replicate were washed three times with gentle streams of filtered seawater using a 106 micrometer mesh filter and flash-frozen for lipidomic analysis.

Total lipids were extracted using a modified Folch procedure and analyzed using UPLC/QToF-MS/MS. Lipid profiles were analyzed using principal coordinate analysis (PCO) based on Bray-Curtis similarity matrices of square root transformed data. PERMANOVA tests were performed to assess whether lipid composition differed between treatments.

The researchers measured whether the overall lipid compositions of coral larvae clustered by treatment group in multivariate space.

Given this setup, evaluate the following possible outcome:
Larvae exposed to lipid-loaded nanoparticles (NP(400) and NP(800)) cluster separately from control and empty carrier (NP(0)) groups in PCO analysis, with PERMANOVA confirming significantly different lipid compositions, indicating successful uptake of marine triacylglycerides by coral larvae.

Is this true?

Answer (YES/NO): YES